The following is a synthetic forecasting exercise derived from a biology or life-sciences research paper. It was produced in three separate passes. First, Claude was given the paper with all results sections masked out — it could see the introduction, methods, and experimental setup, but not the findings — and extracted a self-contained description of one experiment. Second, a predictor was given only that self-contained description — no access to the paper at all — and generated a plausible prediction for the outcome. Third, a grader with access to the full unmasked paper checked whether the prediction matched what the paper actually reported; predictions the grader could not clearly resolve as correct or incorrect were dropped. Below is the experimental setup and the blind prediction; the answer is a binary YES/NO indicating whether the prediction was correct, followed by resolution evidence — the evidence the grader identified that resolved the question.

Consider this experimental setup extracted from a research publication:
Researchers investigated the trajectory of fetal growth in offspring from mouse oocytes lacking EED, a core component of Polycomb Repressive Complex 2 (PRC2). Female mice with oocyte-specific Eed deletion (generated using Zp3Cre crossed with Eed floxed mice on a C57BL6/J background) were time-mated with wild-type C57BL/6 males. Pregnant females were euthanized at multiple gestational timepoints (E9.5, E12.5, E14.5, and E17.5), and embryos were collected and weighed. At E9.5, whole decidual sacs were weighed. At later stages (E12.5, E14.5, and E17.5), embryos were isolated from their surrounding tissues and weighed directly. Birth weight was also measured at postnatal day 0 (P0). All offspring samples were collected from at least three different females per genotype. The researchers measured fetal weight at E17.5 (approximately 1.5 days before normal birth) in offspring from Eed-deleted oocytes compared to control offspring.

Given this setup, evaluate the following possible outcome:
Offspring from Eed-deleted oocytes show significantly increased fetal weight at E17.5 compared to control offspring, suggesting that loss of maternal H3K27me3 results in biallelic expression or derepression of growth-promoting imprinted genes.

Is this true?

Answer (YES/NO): NO